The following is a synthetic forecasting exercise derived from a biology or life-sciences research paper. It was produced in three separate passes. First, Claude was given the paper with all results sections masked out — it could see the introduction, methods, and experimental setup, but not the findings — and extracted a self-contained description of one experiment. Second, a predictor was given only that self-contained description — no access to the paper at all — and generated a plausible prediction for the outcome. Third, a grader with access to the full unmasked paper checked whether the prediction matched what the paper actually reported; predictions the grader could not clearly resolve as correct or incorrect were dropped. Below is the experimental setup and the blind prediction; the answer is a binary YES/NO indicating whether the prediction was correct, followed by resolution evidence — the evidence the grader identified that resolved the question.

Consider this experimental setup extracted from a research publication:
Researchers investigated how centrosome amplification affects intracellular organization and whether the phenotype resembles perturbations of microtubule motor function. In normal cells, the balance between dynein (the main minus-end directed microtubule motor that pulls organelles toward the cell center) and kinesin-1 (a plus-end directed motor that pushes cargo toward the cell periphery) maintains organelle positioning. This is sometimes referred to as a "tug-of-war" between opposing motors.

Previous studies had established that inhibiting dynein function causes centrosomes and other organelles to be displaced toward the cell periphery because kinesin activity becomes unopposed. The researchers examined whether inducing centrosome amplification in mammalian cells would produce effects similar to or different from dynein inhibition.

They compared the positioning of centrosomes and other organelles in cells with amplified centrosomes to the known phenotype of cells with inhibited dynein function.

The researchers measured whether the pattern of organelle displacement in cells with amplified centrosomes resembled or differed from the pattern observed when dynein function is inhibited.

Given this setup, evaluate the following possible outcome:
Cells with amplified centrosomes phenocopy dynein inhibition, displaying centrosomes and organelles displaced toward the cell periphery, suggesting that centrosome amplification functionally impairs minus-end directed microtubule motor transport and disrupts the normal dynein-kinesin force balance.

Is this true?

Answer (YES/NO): YES